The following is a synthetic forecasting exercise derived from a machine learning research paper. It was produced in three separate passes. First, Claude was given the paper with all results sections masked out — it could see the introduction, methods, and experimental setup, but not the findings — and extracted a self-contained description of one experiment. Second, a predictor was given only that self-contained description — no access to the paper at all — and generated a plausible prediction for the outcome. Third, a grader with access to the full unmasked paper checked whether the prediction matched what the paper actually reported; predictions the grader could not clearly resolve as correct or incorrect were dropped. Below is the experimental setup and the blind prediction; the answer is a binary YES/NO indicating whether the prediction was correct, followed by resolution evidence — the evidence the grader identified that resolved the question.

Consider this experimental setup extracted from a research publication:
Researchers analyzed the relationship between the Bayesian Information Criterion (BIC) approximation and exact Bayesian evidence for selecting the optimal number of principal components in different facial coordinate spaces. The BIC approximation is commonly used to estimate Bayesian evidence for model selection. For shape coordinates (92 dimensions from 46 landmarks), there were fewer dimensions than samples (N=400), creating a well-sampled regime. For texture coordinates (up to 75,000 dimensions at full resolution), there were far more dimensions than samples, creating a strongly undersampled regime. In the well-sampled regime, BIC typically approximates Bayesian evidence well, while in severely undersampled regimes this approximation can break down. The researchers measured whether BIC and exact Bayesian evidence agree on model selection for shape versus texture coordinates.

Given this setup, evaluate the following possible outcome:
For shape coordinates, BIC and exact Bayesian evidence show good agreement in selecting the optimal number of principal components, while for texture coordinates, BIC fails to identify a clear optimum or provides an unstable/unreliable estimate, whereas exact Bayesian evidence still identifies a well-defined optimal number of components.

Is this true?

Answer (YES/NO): YES